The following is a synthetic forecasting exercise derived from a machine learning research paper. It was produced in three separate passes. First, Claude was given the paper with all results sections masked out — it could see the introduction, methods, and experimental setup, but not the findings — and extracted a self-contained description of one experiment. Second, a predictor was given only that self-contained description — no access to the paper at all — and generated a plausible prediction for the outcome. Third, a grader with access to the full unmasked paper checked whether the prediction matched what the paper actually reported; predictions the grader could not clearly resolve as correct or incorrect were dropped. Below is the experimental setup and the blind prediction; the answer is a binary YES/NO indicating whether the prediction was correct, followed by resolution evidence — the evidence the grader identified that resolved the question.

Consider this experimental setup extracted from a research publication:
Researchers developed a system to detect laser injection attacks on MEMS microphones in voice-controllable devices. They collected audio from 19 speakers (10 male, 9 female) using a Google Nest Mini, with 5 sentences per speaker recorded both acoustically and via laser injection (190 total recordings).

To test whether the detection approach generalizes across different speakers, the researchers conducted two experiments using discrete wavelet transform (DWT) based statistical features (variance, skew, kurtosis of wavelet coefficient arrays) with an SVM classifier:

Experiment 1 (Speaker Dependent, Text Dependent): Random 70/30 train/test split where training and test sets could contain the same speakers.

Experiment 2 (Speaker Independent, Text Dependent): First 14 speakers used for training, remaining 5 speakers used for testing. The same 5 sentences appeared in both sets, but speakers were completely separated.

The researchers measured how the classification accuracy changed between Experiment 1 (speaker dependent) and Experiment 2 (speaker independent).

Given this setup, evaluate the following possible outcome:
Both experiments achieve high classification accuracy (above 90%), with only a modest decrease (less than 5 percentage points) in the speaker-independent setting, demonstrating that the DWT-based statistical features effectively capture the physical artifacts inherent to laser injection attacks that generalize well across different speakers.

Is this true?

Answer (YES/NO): NO